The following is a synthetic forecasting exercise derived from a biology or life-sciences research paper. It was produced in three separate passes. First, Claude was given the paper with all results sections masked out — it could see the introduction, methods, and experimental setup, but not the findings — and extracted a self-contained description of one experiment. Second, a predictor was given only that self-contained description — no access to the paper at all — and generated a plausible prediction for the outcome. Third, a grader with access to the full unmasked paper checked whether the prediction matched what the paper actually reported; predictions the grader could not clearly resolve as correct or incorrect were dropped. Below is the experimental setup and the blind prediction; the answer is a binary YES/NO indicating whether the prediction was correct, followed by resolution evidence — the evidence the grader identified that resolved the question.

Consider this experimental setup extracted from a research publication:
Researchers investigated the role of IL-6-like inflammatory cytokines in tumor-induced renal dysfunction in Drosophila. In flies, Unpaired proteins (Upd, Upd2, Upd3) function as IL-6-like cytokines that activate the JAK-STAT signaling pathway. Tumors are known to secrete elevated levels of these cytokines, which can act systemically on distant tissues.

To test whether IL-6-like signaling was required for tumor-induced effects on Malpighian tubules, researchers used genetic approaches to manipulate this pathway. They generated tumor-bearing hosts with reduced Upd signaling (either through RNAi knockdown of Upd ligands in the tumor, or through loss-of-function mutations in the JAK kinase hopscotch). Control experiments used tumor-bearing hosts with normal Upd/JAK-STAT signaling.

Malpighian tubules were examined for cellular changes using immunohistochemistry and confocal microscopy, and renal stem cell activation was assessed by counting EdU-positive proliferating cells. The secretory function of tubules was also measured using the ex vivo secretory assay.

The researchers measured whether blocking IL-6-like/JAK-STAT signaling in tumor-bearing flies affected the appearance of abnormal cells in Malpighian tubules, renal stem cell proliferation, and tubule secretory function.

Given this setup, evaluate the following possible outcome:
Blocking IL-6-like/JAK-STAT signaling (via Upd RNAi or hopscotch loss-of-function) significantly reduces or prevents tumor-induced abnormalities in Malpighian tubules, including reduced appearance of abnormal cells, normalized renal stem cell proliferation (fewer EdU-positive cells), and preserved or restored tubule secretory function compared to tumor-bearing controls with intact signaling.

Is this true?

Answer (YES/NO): YES